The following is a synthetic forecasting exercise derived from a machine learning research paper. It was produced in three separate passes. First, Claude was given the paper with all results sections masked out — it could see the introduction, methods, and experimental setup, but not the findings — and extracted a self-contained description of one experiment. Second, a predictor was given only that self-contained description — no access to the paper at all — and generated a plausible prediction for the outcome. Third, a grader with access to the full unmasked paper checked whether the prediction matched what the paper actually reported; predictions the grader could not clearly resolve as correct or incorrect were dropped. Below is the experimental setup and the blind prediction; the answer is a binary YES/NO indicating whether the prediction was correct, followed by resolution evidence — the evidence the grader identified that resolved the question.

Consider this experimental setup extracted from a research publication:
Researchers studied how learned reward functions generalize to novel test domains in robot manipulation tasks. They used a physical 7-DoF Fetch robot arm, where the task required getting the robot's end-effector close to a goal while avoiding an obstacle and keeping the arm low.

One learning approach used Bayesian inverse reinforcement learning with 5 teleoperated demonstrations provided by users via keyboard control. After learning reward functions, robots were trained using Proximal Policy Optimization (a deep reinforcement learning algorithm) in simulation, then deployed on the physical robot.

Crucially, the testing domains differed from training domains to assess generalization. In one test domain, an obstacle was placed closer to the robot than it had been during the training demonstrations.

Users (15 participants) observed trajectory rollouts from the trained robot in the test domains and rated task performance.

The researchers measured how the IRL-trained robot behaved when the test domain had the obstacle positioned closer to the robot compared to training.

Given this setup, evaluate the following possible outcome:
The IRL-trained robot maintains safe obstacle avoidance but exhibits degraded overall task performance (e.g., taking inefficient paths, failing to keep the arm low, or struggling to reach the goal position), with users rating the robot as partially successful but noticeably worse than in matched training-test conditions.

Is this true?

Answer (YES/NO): NO